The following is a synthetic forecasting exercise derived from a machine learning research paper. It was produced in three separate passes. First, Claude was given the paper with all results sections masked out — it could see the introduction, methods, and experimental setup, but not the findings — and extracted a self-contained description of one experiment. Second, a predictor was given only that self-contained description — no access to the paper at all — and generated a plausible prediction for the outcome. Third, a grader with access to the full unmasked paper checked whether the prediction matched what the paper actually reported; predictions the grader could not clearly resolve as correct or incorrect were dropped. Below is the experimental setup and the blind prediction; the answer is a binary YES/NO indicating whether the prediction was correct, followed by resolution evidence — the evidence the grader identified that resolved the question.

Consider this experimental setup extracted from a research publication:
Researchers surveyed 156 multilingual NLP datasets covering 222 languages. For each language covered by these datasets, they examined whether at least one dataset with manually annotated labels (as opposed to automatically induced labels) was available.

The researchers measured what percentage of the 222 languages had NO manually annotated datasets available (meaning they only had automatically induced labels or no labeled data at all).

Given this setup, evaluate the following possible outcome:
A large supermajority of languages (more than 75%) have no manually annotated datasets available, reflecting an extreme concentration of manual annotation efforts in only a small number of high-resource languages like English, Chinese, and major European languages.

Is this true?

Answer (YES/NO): NO